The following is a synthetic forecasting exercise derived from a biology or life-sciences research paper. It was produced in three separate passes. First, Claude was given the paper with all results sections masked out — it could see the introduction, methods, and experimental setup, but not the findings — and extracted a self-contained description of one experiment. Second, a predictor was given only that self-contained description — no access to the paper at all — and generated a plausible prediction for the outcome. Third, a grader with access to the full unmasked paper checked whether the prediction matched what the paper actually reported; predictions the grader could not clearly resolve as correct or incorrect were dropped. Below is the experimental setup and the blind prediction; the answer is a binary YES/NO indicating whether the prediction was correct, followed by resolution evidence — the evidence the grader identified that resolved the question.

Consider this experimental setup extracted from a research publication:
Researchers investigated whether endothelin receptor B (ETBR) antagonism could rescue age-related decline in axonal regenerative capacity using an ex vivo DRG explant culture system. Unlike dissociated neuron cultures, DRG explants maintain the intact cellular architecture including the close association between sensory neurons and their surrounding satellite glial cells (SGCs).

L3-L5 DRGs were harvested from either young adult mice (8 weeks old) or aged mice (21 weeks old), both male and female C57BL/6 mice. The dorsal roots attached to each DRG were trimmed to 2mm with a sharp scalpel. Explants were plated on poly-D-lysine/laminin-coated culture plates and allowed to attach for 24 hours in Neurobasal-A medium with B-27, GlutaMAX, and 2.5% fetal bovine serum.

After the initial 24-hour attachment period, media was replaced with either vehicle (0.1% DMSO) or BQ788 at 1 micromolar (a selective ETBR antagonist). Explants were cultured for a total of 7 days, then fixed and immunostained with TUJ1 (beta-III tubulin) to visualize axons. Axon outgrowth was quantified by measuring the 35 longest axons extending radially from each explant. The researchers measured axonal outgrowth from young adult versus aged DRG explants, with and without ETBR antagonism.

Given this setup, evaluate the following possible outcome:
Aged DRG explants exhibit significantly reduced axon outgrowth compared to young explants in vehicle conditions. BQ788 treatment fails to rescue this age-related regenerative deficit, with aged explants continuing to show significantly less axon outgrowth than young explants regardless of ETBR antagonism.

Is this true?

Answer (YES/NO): NO